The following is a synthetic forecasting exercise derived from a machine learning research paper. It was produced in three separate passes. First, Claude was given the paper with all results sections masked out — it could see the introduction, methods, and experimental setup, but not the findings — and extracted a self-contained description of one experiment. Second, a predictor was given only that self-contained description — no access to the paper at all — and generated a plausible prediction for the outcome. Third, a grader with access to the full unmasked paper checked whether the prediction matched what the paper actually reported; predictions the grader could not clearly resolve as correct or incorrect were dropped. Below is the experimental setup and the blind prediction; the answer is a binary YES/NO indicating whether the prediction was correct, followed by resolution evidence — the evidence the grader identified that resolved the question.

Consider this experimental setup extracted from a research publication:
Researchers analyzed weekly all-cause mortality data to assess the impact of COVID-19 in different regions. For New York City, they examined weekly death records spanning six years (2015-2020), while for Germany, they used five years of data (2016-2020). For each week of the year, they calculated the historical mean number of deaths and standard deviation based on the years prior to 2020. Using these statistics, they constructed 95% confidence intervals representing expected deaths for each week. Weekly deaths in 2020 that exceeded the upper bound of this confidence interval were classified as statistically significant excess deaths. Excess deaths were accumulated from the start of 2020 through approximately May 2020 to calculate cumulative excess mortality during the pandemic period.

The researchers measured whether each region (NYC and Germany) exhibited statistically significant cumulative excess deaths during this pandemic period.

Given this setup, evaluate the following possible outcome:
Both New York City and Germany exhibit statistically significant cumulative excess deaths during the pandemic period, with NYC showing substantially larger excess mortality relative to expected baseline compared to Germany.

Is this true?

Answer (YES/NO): NO